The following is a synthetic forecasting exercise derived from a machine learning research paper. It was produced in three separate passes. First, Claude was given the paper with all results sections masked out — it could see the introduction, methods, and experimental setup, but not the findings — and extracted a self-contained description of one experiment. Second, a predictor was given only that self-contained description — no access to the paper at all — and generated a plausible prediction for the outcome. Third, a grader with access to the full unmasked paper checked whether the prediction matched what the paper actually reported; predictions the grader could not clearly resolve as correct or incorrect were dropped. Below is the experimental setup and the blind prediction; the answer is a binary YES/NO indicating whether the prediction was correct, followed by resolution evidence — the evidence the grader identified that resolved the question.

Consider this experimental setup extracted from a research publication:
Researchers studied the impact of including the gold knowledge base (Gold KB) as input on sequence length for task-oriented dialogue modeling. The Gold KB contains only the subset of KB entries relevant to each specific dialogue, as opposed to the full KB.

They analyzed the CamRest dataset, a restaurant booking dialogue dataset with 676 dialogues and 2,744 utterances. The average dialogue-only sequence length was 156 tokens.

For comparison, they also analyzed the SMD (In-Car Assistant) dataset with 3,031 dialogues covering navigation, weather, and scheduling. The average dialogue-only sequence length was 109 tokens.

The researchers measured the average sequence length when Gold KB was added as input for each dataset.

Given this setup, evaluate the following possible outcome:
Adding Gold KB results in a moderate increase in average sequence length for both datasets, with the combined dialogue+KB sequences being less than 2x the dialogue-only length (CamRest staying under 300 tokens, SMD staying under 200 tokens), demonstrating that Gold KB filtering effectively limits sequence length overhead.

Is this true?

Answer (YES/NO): NO